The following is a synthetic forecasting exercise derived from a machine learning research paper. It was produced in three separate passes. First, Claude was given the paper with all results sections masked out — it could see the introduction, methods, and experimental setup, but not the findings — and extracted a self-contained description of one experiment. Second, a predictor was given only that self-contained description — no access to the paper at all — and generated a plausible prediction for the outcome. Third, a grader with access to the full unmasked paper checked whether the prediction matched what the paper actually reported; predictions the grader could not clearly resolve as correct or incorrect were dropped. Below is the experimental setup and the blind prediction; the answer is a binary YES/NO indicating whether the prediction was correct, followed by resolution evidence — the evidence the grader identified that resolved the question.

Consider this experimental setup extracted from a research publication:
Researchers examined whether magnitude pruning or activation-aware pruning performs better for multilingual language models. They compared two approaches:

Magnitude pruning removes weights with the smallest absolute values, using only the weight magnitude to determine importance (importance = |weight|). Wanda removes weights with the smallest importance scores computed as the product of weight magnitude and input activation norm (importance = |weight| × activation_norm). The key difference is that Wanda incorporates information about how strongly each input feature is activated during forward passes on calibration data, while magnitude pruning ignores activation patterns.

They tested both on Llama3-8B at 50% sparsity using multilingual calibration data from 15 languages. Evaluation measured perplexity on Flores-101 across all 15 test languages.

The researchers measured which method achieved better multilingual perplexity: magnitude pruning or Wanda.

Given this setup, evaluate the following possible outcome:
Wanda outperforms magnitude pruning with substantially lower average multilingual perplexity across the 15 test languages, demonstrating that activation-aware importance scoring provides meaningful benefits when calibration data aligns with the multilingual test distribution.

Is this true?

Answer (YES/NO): YES